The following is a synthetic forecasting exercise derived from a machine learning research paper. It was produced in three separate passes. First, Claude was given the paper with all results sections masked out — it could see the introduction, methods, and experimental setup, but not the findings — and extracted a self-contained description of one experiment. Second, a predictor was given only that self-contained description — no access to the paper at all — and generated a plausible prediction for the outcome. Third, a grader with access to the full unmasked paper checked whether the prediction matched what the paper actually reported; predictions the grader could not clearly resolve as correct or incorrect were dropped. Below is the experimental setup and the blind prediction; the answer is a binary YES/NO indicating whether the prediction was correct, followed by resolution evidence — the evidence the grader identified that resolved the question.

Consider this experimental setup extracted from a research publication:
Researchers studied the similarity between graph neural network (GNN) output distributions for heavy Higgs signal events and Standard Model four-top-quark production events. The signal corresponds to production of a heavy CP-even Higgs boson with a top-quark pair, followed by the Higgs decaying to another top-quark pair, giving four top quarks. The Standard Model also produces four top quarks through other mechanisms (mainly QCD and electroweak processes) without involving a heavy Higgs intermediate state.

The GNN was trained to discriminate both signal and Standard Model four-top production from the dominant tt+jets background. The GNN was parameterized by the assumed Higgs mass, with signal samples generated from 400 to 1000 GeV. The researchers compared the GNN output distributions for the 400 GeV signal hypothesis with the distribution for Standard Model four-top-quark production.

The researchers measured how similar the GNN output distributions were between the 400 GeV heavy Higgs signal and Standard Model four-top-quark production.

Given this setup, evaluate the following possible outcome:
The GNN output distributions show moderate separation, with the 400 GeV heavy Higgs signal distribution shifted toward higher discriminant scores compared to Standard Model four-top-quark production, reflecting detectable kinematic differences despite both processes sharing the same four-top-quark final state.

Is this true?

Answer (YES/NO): NO